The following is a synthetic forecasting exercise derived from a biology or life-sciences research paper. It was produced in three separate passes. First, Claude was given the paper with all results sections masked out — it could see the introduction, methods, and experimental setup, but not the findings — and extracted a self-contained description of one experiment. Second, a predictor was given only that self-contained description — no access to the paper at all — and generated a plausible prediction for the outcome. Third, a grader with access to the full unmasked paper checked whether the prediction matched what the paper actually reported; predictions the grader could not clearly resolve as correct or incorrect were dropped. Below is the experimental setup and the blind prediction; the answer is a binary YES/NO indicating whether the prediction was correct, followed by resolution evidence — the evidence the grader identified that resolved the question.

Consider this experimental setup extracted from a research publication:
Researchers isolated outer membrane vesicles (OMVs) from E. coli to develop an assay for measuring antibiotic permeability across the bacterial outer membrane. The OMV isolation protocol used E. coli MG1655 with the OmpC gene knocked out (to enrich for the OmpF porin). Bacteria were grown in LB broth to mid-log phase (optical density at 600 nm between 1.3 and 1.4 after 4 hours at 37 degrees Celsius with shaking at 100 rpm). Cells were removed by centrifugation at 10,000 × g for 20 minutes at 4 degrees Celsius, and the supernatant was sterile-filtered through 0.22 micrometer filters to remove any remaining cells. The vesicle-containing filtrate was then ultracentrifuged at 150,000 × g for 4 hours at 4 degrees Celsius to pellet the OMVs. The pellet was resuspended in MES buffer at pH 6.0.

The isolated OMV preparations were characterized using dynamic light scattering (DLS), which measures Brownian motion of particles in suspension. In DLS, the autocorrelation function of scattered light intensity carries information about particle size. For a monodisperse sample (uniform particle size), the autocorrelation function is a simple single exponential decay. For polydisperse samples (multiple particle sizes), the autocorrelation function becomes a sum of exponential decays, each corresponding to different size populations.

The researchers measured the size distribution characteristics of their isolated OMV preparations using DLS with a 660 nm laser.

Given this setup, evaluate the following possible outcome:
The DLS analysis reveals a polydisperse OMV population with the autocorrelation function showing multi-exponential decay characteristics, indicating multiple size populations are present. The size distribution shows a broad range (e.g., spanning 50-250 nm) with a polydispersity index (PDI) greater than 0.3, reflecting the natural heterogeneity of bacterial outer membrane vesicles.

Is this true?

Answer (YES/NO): NO